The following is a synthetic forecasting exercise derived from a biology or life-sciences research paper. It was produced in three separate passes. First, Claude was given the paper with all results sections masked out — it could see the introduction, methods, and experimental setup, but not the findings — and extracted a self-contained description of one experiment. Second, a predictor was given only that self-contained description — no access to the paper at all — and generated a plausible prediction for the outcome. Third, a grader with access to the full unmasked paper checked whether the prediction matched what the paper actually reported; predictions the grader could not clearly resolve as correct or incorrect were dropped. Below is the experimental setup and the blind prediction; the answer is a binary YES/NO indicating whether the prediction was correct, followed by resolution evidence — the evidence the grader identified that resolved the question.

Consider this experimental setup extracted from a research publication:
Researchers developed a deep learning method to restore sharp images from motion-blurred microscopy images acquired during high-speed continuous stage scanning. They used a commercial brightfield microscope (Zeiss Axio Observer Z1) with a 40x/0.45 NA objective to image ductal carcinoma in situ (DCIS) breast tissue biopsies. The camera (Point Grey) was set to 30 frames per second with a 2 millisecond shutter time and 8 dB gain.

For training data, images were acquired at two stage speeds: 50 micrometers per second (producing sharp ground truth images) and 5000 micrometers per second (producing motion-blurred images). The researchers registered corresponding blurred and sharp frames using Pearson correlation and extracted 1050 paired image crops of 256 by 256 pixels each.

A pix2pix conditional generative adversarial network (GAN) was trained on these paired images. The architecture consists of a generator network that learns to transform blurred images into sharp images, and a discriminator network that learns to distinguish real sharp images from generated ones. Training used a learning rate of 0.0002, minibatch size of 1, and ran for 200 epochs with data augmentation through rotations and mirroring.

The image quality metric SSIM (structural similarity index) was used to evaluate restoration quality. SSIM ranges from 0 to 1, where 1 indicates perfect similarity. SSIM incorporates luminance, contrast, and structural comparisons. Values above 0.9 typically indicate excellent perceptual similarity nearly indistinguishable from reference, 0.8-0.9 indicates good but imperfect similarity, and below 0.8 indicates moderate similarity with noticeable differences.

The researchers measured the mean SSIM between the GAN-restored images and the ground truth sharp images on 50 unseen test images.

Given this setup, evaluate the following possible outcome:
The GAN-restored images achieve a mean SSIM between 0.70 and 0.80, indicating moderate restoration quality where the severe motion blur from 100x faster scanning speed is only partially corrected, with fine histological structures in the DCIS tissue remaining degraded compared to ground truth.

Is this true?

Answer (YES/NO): NO